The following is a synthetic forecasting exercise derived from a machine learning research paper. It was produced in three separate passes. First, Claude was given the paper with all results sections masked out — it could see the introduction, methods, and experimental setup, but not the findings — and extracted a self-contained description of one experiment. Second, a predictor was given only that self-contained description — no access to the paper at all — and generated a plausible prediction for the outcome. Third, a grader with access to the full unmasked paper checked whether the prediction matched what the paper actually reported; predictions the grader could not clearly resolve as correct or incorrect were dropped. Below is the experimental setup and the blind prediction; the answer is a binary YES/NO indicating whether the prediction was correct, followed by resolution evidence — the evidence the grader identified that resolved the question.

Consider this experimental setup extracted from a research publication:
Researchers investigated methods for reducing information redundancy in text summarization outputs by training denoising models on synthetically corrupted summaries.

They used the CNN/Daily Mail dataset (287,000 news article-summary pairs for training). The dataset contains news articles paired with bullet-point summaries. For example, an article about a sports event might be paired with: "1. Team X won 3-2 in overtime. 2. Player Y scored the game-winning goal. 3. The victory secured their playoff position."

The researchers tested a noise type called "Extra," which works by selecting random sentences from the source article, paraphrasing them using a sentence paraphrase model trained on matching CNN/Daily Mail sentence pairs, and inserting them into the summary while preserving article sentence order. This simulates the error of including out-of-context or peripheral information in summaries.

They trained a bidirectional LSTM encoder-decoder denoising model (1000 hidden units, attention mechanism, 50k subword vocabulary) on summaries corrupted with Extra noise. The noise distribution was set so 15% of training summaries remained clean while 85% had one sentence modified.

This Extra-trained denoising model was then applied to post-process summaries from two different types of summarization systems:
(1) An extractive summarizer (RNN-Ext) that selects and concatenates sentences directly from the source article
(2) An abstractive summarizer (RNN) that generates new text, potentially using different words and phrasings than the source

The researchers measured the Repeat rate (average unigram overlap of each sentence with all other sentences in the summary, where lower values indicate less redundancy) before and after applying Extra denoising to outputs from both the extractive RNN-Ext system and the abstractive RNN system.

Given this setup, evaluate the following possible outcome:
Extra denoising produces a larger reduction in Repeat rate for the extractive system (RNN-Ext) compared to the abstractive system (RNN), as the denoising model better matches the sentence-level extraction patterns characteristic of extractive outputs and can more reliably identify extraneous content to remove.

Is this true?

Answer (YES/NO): YES